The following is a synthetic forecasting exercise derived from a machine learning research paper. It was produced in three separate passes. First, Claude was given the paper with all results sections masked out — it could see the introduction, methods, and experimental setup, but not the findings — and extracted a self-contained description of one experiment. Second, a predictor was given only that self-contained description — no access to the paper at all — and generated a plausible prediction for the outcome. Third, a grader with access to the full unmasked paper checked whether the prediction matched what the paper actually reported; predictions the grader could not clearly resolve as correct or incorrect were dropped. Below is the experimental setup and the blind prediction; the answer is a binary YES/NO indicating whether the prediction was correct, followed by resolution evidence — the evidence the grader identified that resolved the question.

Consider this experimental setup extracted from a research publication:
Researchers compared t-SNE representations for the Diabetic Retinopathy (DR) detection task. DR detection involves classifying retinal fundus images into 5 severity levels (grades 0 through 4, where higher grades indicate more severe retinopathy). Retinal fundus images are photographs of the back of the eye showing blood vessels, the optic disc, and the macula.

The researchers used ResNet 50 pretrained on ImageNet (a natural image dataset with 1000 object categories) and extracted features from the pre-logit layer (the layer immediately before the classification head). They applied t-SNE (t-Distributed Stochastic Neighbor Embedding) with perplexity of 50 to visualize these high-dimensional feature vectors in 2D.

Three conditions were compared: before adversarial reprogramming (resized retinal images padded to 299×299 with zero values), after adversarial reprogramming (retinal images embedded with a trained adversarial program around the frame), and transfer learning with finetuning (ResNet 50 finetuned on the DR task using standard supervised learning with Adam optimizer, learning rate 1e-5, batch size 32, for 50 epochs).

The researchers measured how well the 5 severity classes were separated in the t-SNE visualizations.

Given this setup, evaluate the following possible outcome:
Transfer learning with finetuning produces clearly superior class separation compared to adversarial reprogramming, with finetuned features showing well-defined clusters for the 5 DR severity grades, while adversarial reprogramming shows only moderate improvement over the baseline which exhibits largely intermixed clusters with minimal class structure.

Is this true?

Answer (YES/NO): NO